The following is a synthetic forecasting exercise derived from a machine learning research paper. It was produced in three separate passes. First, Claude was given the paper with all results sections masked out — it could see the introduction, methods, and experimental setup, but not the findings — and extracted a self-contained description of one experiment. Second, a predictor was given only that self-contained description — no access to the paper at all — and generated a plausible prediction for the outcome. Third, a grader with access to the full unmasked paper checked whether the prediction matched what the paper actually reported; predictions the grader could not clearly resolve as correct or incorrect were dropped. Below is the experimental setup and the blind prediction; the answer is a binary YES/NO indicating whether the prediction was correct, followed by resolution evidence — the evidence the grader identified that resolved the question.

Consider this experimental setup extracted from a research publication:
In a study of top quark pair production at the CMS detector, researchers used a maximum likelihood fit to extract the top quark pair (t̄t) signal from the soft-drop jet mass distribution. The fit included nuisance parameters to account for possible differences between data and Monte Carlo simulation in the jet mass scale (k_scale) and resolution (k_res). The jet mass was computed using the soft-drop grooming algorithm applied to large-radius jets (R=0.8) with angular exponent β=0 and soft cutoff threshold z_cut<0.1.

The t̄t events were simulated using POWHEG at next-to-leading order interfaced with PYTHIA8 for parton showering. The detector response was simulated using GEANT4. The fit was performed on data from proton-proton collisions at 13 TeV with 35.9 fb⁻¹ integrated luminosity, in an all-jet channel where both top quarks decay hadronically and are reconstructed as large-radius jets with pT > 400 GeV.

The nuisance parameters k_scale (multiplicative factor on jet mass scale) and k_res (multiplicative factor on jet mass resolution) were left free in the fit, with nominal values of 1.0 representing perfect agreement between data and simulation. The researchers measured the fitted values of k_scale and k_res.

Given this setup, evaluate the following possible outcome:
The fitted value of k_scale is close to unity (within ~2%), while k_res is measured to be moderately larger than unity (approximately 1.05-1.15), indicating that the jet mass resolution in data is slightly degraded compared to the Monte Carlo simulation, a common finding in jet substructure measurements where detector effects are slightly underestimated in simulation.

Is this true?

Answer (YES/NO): NO